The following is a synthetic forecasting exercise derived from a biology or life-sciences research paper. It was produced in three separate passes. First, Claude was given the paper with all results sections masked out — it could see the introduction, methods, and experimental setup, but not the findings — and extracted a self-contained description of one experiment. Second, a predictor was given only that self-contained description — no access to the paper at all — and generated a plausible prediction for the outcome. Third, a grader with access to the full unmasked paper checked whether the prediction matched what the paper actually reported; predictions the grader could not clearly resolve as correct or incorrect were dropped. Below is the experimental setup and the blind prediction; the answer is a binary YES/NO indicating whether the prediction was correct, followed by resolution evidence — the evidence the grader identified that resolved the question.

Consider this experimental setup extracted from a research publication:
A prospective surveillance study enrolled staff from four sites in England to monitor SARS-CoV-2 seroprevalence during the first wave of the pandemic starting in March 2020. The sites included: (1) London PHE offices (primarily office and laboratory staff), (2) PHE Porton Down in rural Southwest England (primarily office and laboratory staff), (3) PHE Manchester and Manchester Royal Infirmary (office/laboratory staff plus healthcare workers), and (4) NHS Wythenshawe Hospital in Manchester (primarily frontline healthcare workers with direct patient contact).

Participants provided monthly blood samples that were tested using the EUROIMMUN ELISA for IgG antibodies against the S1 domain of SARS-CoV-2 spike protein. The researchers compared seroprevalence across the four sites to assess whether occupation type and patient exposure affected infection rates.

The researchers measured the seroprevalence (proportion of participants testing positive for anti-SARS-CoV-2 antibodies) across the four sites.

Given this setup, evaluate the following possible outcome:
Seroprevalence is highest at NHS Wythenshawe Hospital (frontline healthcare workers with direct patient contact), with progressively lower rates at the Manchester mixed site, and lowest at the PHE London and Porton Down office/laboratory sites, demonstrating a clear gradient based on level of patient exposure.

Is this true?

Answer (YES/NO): NO